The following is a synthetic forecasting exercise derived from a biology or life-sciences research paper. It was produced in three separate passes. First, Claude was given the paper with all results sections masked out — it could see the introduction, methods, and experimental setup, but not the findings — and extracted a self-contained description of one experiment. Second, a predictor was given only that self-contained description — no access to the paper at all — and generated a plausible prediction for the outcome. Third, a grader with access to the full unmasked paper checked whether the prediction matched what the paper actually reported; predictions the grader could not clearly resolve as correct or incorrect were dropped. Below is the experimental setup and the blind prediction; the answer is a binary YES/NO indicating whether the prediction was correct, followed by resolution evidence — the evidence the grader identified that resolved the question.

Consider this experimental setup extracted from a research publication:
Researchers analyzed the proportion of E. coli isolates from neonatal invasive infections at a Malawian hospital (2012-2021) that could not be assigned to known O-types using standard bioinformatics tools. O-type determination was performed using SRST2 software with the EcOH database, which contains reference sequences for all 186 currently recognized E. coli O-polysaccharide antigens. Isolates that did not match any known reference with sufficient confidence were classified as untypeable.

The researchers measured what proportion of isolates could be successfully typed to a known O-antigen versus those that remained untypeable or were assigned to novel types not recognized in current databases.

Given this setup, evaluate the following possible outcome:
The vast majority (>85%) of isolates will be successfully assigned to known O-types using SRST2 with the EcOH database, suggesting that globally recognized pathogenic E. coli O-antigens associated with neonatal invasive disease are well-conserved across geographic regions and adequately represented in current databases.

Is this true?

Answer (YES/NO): NO